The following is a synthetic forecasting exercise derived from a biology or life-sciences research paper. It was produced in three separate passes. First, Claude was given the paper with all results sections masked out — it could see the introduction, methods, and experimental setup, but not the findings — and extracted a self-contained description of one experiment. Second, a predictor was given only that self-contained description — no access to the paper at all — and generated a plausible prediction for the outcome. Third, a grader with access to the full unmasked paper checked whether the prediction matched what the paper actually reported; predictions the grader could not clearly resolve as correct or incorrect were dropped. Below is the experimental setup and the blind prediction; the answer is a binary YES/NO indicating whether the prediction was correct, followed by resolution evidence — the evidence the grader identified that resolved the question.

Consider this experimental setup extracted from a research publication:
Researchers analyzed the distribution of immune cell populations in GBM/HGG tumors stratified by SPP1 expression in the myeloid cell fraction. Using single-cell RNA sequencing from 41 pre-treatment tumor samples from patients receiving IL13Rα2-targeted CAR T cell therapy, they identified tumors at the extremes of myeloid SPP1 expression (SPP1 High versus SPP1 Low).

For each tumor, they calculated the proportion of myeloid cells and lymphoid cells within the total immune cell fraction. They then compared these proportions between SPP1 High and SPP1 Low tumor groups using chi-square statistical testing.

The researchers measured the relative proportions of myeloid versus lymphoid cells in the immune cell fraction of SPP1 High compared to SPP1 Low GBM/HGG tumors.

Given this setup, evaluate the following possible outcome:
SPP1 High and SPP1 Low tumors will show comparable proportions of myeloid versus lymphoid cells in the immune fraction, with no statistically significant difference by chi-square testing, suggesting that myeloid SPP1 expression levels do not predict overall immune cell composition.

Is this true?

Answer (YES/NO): NO